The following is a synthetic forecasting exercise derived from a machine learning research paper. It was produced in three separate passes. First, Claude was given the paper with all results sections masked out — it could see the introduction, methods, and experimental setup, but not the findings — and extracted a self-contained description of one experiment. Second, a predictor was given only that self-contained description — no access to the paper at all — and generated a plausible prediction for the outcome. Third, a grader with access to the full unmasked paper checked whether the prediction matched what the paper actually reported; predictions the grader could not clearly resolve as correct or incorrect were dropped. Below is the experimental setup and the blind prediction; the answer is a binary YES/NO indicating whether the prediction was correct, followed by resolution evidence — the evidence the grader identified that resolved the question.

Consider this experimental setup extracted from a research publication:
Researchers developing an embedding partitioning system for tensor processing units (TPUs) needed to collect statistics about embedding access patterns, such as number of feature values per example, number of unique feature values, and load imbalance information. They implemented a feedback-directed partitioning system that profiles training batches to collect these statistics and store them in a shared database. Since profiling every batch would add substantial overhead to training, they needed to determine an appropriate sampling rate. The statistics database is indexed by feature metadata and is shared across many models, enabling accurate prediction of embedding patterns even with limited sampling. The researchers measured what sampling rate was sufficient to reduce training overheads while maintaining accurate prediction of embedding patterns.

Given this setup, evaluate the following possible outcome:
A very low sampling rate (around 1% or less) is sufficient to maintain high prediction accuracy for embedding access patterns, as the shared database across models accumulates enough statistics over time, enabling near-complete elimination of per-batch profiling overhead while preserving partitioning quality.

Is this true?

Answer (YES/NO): NO